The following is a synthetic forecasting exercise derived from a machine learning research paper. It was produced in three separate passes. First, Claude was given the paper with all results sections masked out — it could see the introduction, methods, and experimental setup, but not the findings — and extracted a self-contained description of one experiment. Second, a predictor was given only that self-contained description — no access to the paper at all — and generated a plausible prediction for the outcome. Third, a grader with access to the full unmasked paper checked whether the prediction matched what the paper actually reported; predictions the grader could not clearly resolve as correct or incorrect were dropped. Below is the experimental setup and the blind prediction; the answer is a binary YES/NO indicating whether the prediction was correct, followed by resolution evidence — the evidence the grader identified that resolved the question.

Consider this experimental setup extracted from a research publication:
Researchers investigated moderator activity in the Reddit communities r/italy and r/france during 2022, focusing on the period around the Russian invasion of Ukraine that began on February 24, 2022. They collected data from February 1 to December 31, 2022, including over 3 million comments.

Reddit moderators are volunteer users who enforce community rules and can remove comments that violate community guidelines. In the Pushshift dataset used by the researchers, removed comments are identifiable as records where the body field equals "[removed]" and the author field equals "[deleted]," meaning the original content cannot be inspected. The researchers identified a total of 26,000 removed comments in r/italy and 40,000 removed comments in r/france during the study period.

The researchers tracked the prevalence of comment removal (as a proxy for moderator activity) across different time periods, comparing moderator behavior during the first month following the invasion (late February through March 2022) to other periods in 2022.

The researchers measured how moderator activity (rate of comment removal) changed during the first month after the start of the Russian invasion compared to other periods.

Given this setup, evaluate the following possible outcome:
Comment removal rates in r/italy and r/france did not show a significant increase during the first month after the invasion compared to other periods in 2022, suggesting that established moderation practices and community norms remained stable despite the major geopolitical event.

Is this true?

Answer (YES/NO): NO